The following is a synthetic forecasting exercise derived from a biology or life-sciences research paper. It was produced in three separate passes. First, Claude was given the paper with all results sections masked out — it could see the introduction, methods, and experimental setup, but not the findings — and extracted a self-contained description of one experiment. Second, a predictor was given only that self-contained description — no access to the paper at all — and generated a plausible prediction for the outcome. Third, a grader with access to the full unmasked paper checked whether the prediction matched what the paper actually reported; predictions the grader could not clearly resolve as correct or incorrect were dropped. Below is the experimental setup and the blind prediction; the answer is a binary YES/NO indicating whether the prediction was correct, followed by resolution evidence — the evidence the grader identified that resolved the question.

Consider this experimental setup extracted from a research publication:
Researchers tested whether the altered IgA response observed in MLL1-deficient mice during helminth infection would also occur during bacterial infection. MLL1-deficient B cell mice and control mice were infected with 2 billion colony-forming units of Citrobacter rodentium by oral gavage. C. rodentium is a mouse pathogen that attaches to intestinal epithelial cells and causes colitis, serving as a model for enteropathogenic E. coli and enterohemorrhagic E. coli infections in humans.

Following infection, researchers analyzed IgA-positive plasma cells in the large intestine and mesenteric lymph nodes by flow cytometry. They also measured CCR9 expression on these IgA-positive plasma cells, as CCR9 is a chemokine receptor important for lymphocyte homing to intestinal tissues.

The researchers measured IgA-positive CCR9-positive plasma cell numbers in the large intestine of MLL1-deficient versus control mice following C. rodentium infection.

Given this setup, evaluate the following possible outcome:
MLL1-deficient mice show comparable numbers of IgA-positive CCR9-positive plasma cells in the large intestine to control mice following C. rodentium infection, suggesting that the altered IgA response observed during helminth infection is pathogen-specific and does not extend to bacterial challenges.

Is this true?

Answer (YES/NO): NO